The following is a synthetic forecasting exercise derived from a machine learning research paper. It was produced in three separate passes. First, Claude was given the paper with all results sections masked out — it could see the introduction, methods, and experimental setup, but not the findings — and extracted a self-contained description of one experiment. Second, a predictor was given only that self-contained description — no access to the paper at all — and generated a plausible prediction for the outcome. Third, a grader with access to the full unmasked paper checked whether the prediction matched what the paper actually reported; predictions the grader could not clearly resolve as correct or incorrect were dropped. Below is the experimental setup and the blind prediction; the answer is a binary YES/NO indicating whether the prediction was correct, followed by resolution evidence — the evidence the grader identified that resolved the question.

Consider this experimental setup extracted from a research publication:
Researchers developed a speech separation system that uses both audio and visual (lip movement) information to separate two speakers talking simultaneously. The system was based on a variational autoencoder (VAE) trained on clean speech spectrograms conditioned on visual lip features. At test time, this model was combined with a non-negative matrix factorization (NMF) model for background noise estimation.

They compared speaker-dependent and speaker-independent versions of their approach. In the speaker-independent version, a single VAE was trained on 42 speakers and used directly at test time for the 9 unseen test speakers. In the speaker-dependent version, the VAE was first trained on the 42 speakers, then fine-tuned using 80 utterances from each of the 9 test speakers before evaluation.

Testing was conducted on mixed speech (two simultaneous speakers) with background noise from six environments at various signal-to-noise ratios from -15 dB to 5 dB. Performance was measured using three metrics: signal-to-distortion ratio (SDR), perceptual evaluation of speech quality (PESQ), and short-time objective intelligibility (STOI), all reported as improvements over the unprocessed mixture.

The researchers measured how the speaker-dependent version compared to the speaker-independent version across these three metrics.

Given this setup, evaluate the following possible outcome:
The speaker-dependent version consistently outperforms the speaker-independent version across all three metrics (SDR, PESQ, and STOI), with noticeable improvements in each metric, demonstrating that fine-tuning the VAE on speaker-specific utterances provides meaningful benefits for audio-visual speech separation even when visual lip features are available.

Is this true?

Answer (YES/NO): YES